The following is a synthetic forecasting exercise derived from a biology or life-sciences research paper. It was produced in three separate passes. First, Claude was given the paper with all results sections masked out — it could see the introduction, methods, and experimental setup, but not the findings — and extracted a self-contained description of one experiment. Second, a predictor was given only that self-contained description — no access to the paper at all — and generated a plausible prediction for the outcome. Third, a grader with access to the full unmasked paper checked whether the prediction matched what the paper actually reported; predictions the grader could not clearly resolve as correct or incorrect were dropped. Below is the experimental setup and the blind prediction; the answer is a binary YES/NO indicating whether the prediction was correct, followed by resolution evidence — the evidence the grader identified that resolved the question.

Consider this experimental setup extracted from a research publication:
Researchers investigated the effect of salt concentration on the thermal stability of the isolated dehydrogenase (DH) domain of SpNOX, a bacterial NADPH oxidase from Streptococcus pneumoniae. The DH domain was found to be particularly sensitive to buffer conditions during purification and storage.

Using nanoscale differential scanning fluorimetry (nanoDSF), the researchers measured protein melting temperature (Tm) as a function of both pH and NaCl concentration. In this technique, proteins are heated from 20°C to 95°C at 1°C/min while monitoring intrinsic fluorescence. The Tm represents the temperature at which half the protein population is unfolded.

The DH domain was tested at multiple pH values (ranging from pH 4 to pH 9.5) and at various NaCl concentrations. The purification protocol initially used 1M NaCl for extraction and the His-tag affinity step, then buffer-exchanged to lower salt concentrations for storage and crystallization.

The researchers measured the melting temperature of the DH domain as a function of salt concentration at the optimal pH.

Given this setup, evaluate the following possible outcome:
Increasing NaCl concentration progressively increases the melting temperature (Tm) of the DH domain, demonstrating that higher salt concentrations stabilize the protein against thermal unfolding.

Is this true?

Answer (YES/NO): YES